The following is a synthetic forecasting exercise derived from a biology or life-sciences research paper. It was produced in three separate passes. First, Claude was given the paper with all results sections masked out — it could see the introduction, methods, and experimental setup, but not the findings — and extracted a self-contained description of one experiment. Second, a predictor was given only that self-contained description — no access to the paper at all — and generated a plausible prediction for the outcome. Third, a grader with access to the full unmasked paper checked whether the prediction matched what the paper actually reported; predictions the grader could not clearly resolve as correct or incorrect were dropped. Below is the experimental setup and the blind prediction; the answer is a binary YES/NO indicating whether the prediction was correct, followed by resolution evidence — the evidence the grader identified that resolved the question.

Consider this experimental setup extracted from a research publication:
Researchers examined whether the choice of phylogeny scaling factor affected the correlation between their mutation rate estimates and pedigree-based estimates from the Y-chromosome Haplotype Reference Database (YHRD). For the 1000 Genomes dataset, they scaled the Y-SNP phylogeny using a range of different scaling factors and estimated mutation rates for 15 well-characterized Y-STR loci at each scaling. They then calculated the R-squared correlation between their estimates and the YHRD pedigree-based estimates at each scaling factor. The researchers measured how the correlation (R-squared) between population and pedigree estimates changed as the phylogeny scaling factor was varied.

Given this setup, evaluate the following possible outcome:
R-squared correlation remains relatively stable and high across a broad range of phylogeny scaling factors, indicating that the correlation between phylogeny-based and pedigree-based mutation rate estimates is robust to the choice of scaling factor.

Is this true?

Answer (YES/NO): YES